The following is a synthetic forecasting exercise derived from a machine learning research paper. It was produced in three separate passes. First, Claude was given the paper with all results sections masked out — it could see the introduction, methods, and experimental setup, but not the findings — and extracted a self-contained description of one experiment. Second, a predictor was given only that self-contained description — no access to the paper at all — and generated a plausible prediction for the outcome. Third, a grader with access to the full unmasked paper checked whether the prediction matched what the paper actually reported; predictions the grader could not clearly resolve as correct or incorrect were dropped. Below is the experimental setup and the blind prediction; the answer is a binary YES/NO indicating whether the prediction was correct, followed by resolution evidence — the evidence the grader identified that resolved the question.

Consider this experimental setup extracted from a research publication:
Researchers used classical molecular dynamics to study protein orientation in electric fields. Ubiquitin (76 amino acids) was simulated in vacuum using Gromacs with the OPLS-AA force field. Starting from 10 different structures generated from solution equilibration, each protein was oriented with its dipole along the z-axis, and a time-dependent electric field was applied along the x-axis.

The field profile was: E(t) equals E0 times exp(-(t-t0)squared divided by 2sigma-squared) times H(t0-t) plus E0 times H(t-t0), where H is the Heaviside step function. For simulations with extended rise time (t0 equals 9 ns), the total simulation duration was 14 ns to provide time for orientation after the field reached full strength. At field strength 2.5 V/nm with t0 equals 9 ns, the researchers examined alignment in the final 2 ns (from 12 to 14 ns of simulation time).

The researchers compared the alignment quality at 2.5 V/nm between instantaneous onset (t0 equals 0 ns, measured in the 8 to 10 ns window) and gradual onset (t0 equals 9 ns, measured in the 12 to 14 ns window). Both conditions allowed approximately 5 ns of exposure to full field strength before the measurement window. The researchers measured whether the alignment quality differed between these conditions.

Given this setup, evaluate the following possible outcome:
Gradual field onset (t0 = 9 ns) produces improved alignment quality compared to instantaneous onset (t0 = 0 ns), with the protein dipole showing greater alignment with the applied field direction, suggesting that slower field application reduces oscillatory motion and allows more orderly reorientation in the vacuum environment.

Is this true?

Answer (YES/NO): NO